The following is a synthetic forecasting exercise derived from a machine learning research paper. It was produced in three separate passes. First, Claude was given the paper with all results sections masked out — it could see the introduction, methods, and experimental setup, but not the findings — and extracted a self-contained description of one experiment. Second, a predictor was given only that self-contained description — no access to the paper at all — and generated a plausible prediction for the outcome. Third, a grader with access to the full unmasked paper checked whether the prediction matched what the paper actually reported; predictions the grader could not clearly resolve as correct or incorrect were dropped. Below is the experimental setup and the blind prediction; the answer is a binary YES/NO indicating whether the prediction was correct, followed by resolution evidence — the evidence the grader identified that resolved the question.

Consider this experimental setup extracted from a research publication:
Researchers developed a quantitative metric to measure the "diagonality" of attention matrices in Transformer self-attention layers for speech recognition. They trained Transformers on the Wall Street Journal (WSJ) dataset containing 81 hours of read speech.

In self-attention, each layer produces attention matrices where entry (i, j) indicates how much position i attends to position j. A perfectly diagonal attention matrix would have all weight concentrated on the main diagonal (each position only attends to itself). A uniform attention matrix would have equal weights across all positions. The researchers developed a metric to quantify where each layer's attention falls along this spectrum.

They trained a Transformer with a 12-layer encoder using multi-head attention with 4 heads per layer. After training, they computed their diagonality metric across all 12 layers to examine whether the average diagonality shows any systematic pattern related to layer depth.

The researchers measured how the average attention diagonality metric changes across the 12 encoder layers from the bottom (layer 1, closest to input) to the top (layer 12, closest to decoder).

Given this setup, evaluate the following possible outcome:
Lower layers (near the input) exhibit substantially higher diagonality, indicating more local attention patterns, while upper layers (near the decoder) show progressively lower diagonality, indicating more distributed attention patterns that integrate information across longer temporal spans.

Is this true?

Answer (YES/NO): NO